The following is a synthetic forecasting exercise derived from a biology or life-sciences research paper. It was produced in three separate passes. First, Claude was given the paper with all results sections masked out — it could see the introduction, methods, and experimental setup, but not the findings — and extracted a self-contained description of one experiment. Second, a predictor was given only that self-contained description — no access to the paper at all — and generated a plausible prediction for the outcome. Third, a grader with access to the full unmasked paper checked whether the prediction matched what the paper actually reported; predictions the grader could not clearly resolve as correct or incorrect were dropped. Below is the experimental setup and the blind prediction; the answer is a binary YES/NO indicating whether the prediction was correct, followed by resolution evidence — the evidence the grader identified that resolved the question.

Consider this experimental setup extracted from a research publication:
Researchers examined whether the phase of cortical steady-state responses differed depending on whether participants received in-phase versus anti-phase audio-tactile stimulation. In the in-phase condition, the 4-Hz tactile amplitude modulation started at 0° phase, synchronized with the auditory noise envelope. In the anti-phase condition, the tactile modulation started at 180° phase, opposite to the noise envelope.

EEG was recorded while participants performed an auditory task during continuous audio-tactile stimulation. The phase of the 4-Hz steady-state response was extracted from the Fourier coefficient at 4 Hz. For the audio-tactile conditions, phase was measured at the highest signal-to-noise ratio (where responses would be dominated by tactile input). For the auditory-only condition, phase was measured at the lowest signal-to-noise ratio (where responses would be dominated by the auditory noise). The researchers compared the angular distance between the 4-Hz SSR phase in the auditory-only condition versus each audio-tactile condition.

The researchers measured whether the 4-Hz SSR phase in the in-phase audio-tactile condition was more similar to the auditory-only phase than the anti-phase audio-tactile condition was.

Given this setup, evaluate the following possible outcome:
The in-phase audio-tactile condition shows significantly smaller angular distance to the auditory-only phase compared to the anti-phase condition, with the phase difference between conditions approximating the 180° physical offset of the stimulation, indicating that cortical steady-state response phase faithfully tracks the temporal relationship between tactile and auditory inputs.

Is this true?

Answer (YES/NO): NO